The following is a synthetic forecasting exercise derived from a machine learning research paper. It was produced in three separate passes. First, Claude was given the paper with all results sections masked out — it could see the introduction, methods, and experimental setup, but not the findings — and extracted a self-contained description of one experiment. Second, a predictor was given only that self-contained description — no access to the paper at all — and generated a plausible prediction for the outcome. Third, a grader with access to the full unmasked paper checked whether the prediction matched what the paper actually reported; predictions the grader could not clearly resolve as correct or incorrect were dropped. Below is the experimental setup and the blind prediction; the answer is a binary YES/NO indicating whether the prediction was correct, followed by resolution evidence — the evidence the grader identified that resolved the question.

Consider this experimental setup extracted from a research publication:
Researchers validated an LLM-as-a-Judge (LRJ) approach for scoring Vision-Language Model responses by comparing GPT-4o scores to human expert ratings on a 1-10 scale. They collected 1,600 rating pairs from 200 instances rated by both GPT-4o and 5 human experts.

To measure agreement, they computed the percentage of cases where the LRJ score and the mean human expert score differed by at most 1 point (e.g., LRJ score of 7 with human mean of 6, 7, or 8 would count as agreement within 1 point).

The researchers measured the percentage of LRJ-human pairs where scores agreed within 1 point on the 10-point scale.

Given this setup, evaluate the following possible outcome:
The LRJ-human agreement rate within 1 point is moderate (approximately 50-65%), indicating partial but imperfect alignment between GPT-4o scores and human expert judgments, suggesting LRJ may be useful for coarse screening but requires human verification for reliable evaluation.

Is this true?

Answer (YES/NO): NO